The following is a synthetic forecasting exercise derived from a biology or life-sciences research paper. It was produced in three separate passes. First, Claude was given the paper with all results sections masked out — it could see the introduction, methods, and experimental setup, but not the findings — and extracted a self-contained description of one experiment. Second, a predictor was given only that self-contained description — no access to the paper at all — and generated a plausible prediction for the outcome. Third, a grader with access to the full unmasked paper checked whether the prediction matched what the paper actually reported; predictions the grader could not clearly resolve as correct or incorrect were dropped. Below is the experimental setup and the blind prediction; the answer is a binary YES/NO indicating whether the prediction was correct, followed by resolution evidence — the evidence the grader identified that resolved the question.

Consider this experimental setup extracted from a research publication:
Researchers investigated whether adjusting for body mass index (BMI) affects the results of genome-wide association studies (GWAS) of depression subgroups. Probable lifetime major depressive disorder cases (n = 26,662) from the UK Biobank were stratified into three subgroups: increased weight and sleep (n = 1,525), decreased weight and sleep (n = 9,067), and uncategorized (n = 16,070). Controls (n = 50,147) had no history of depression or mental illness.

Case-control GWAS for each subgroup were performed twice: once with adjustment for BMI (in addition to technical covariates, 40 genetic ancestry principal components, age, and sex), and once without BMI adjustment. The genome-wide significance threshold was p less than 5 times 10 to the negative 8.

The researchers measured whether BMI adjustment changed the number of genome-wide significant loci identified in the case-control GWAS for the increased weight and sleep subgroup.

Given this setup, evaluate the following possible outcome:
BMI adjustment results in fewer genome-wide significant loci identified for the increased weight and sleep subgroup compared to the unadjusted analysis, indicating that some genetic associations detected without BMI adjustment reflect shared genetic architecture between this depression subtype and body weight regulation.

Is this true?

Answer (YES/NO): NO